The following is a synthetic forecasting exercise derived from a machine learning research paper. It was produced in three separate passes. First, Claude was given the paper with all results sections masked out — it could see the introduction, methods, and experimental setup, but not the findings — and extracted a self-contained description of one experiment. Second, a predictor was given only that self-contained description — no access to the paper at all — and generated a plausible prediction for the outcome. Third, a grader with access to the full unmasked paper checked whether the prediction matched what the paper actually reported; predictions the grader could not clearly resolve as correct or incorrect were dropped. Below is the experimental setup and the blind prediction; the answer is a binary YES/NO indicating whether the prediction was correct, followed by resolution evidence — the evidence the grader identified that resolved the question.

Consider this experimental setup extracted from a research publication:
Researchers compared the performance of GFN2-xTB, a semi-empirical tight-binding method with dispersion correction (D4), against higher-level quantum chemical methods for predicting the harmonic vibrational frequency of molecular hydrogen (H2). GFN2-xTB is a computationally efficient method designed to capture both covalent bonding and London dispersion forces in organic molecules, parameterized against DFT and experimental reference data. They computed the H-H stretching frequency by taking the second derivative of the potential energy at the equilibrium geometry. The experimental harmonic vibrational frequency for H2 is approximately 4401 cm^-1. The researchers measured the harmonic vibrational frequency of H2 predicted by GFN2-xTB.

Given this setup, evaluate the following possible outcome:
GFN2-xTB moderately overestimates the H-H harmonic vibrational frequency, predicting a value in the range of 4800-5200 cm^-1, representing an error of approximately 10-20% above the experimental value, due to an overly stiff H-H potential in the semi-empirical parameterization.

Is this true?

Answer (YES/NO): NO